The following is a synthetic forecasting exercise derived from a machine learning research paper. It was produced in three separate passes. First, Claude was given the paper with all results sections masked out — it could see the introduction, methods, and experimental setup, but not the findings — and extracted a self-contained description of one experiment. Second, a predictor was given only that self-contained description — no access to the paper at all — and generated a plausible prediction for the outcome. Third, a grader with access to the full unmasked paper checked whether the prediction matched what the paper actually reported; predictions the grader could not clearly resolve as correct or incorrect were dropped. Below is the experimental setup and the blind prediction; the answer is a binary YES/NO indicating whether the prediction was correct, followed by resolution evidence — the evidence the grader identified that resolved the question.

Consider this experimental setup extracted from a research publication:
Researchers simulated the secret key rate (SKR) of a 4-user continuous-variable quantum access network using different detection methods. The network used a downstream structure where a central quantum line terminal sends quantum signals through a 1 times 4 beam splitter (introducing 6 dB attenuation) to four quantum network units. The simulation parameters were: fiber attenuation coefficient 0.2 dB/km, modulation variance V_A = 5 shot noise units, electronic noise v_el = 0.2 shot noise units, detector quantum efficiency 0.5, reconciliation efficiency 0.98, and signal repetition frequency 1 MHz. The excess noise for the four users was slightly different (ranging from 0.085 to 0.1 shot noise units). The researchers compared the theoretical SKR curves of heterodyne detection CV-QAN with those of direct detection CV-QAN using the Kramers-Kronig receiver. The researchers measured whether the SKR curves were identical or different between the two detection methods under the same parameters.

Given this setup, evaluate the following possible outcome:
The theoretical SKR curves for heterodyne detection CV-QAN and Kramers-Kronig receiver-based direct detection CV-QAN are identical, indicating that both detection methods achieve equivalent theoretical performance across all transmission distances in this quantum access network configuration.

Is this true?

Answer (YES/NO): YES